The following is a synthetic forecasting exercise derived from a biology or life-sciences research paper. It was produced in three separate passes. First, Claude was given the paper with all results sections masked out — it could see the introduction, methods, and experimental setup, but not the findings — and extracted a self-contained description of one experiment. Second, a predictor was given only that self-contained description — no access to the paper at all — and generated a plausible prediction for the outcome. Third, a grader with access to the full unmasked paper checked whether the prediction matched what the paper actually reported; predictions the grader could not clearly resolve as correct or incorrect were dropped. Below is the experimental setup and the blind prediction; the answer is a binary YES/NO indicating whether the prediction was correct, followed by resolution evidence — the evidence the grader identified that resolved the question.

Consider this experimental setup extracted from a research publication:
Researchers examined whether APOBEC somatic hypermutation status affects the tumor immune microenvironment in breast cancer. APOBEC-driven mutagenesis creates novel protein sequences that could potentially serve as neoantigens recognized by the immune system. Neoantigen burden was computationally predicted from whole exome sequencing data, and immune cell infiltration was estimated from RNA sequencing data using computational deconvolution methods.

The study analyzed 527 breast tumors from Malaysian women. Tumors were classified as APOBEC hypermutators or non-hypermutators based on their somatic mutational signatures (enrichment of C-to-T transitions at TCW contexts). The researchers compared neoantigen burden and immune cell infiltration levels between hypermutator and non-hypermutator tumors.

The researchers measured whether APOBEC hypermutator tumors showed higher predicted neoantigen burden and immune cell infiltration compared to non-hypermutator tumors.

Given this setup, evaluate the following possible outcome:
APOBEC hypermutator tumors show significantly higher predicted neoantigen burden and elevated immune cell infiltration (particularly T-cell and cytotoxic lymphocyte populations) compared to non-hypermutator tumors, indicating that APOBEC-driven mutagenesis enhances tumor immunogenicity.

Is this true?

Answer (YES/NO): YES